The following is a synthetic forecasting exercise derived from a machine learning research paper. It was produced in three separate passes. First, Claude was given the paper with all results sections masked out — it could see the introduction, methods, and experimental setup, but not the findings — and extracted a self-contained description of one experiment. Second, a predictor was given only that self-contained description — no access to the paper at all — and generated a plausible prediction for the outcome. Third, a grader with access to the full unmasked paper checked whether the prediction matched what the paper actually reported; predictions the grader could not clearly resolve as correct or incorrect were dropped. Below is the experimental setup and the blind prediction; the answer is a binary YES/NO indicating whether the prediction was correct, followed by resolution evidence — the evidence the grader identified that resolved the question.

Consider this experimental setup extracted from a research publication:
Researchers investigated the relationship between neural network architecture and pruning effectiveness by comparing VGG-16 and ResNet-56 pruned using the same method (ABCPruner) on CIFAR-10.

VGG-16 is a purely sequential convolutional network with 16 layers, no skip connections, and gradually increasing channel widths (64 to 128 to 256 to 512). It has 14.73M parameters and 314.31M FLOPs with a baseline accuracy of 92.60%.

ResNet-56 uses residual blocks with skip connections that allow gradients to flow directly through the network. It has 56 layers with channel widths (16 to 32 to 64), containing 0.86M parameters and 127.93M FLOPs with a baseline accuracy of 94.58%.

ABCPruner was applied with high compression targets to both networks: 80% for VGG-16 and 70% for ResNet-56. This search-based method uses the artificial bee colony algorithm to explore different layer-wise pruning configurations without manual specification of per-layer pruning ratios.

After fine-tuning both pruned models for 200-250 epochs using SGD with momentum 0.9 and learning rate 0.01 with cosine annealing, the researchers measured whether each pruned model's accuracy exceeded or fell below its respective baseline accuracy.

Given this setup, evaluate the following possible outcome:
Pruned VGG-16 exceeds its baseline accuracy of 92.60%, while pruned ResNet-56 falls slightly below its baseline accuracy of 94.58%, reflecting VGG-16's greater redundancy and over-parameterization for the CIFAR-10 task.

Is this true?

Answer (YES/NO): YES